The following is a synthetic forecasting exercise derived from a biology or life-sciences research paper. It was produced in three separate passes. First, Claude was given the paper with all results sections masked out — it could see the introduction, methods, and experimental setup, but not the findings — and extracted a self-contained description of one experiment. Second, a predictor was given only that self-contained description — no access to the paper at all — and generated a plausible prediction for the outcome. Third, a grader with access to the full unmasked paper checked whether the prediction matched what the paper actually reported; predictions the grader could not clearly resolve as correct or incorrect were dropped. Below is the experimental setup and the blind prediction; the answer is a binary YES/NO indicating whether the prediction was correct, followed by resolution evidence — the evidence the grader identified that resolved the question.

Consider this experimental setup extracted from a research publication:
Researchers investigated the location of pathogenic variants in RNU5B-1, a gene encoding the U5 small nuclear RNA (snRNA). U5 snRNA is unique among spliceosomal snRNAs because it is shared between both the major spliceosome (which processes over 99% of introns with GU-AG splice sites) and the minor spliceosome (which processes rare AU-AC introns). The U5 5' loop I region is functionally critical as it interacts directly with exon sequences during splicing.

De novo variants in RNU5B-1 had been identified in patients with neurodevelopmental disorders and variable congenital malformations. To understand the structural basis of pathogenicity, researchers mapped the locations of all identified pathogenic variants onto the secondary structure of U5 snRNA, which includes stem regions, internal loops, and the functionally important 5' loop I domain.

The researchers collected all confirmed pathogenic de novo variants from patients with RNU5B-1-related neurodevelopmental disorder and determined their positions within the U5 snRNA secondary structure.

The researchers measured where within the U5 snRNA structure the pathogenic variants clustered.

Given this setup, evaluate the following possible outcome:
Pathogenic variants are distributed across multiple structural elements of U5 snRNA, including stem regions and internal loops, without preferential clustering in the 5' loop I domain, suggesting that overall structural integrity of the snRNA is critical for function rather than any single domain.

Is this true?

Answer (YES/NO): NO